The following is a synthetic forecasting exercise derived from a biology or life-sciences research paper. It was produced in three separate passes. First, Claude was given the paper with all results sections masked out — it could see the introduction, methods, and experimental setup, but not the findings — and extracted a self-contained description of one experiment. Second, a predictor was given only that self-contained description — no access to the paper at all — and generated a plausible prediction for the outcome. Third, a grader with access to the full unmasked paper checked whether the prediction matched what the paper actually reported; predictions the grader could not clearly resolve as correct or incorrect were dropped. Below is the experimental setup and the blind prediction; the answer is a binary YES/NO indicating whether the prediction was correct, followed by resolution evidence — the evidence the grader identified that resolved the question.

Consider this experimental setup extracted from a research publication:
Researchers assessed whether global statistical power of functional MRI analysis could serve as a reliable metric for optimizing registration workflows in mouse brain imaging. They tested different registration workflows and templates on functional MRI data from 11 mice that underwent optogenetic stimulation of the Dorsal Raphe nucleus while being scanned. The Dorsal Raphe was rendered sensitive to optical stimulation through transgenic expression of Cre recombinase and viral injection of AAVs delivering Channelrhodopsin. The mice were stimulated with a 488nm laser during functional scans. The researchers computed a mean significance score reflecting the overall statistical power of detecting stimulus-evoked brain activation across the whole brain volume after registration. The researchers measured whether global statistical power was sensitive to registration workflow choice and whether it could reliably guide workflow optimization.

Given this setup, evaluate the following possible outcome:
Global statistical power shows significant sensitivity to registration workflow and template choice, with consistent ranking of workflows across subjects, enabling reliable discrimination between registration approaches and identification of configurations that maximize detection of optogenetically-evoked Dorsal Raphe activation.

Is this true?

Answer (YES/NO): NO